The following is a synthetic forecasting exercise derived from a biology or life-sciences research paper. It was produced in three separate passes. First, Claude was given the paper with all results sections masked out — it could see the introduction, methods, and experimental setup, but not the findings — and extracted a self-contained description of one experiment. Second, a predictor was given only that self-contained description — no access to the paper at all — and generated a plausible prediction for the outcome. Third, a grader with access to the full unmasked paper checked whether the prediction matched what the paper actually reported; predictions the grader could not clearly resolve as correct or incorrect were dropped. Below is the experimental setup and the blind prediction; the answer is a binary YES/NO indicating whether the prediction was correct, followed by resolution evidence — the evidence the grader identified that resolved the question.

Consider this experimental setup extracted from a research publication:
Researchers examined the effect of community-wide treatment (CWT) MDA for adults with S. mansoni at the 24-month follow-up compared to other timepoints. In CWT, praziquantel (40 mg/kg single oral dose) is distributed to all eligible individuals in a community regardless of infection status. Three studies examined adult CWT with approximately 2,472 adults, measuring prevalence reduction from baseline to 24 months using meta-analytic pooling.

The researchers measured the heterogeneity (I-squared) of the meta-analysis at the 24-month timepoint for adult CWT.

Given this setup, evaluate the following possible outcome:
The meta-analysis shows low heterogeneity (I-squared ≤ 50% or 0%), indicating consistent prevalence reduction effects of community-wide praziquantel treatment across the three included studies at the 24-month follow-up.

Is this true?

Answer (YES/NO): NO